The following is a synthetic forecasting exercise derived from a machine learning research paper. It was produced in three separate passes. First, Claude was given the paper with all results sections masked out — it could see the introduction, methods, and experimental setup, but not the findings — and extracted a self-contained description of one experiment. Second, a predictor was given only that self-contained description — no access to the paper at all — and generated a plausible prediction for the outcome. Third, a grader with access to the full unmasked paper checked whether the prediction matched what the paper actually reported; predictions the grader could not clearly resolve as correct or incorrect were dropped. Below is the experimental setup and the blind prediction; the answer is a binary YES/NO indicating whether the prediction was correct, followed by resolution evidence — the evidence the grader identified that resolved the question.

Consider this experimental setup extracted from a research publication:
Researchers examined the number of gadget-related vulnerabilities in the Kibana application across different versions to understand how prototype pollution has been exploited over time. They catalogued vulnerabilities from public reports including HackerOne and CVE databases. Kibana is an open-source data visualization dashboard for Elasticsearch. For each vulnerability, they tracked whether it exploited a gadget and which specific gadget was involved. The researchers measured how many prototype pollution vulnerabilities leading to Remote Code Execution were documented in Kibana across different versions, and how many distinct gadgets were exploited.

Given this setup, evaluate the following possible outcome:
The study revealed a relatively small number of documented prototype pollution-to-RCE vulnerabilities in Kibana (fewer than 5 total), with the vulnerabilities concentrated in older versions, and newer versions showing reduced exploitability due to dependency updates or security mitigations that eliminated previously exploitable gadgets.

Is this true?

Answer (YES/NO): NO